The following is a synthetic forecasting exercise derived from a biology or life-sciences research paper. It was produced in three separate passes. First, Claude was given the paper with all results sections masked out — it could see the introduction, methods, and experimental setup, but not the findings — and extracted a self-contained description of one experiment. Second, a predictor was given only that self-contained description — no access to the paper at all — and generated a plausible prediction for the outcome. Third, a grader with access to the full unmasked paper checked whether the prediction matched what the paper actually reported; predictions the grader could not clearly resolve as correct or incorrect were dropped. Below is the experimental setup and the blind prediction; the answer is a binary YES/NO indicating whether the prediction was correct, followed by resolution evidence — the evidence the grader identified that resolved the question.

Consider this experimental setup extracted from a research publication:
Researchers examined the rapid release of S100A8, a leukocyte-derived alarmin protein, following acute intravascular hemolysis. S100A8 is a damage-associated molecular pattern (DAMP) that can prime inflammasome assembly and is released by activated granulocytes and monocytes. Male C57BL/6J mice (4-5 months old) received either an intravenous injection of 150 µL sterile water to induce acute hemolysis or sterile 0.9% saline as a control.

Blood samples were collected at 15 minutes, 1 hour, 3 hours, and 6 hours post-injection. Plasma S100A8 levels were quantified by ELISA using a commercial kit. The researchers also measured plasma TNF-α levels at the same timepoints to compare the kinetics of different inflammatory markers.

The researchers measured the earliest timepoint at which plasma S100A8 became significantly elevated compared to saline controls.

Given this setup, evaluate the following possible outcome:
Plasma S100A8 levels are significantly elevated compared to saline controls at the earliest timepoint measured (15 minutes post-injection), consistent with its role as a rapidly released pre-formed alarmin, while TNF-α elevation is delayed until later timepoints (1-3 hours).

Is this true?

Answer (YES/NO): YES